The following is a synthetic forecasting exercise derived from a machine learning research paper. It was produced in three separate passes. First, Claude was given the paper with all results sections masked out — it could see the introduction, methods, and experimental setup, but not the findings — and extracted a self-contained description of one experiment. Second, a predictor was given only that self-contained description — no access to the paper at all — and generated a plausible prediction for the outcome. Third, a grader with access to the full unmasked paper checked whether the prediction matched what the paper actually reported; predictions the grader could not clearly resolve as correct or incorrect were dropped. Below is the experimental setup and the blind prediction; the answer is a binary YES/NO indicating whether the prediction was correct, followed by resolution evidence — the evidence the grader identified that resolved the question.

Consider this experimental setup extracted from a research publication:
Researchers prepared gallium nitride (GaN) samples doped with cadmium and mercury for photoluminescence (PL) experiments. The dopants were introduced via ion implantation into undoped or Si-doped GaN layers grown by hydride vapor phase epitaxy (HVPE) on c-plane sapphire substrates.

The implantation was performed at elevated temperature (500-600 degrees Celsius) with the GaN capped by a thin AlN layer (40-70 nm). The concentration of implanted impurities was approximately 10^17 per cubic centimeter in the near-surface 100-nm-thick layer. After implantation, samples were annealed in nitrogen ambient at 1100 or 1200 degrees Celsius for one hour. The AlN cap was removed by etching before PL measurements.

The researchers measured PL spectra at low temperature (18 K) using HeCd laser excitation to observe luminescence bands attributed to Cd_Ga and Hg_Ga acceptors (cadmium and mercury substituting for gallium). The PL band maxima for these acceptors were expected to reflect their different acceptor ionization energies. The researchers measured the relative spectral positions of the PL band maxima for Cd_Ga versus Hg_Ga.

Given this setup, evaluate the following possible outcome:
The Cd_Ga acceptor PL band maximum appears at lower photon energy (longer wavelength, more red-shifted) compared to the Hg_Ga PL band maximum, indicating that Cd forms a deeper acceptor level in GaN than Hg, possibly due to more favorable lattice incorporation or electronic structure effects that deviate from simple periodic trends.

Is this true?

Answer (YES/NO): NO